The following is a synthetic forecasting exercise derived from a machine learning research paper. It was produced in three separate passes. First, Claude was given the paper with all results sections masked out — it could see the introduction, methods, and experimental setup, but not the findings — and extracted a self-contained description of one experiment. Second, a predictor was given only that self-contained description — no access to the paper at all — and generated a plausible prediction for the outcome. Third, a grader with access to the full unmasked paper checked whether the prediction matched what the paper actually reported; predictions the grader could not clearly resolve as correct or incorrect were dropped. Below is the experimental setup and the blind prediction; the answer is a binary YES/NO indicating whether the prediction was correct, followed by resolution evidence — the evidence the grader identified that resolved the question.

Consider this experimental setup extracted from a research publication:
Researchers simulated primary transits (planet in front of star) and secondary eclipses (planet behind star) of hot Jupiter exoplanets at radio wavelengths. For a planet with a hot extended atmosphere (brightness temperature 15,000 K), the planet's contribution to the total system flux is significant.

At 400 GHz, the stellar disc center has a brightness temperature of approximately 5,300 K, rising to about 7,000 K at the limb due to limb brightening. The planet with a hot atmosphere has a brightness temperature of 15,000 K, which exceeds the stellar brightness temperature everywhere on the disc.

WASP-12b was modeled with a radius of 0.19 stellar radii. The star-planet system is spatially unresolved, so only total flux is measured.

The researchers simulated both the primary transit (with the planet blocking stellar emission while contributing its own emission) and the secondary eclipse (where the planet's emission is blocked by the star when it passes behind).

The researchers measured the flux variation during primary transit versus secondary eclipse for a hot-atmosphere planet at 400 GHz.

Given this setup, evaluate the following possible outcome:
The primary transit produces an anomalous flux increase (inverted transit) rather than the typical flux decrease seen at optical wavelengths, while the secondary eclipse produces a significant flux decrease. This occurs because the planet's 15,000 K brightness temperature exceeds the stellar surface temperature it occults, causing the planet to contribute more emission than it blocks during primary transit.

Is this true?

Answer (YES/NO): NO